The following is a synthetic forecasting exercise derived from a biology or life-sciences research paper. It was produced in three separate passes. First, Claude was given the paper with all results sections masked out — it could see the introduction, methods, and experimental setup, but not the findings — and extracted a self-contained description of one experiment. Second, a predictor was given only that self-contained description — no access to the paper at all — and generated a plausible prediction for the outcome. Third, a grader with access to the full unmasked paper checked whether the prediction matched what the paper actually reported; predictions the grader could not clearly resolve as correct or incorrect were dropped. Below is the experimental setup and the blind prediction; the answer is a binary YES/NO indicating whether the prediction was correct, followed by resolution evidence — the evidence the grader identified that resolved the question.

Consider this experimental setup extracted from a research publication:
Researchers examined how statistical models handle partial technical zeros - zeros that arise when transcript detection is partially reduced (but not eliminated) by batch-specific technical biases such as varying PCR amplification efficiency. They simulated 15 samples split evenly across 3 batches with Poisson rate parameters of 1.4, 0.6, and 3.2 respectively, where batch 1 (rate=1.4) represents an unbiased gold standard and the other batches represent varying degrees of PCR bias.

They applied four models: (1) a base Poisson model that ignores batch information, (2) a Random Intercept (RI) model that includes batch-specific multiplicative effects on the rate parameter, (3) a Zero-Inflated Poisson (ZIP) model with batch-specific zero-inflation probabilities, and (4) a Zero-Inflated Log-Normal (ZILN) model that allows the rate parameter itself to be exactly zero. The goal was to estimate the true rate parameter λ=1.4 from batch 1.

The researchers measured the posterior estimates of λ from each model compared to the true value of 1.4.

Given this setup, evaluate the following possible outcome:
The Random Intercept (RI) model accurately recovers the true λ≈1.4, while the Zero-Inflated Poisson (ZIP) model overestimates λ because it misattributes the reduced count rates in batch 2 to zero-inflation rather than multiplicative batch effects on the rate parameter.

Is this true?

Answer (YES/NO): YES